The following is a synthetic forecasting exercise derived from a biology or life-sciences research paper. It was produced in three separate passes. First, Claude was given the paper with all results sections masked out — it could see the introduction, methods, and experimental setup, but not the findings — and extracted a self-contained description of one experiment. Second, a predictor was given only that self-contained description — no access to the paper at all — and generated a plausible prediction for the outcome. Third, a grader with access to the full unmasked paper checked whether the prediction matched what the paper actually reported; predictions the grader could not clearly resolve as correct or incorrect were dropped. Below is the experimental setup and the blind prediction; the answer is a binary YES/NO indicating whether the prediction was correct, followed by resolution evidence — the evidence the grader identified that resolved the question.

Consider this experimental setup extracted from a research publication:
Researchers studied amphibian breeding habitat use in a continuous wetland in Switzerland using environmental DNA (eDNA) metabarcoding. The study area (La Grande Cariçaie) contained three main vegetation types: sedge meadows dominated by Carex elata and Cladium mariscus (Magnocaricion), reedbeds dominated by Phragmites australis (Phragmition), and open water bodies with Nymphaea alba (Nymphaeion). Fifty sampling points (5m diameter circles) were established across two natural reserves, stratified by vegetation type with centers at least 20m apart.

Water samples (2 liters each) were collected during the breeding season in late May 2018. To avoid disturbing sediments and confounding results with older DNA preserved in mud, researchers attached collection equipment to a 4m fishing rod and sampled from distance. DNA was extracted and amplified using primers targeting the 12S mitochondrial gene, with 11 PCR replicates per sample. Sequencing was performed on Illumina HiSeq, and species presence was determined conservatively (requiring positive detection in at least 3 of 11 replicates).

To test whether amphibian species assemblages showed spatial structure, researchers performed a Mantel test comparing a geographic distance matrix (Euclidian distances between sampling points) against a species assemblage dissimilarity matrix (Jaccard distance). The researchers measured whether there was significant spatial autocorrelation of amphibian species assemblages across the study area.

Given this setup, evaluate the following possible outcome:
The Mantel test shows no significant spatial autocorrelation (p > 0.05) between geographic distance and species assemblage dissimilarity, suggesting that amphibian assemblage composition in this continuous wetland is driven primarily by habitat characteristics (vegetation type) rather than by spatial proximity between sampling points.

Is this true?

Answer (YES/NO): NO